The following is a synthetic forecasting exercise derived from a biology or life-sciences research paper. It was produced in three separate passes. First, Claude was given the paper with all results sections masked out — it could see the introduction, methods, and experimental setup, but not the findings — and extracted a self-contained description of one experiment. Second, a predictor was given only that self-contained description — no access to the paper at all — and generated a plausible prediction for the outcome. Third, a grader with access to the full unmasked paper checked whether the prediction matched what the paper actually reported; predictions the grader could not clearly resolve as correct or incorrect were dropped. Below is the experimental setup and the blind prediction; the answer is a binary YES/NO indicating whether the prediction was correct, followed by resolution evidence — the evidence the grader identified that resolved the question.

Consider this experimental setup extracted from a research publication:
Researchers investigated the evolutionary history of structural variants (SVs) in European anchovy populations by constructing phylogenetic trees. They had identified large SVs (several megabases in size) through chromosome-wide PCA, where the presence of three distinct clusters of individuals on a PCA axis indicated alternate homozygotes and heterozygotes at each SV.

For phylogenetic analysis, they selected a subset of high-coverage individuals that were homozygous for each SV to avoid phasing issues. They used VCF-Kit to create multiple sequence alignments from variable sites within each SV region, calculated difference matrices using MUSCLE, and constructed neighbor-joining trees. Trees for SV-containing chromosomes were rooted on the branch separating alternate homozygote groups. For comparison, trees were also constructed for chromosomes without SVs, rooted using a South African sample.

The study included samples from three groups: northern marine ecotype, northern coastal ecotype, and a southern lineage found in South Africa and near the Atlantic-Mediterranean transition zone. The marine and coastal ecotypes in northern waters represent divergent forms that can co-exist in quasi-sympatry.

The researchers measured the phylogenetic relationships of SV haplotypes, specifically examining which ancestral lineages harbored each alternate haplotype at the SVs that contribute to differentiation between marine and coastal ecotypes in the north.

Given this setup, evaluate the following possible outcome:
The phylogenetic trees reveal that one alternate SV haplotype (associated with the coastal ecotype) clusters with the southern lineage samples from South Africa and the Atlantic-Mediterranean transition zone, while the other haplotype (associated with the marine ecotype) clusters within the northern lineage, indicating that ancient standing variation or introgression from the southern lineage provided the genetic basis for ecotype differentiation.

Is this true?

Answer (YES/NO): YES